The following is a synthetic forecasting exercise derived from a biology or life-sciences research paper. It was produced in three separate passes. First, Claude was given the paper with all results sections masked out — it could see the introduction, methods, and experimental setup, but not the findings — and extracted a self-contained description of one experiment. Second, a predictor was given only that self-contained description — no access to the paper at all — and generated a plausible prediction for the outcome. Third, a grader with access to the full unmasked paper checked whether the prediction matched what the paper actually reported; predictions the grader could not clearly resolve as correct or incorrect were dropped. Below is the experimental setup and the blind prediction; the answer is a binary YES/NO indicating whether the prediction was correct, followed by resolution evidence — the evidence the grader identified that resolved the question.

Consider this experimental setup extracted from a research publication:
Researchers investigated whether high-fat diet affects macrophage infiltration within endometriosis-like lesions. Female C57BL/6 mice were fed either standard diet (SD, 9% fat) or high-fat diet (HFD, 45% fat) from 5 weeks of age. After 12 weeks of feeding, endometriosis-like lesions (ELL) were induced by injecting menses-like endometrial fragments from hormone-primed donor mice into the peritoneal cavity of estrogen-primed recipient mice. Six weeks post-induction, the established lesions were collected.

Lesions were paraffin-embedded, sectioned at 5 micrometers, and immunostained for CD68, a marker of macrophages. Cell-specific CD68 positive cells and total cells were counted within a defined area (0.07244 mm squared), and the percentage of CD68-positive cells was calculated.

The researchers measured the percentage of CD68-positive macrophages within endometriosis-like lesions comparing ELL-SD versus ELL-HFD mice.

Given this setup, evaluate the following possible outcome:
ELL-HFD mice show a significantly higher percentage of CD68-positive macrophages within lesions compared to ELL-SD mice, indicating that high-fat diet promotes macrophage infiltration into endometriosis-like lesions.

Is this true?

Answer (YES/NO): YES